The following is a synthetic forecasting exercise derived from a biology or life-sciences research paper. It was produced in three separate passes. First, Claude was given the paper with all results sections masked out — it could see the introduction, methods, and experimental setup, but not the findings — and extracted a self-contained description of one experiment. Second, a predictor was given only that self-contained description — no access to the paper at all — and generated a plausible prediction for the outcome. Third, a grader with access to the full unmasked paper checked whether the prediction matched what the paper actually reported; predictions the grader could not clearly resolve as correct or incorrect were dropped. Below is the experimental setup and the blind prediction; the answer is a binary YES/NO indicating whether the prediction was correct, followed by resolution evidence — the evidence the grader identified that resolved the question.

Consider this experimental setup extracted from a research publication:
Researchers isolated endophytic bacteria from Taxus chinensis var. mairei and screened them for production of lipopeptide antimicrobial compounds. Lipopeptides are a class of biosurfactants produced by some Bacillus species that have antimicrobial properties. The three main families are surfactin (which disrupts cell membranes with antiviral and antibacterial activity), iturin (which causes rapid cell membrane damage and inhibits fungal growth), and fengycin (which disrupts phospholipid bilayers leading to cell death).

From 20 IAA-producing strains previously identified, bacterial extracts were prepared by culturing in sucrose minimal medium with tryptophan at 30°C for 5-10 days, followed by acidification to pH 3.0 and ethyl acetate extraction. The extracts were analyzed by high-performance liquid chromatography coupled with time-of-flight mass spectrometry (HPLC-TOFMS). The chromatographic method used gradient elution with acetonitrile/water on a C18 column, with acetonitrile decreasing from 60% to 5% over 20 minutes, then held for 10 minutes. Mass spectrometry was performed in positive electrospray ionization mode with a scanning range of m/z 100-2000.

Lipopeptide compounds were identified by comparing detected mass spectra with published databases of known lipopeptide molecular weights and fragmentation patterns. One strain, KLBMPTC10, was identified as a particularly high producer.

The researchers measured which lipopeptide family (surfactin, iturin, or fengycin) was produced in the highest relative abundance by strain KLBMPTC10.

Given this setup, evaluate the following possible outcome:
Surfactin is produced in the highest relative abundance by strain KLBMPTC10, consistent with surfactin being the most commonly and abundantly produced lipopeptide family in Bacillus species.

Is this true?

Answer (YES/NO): NO